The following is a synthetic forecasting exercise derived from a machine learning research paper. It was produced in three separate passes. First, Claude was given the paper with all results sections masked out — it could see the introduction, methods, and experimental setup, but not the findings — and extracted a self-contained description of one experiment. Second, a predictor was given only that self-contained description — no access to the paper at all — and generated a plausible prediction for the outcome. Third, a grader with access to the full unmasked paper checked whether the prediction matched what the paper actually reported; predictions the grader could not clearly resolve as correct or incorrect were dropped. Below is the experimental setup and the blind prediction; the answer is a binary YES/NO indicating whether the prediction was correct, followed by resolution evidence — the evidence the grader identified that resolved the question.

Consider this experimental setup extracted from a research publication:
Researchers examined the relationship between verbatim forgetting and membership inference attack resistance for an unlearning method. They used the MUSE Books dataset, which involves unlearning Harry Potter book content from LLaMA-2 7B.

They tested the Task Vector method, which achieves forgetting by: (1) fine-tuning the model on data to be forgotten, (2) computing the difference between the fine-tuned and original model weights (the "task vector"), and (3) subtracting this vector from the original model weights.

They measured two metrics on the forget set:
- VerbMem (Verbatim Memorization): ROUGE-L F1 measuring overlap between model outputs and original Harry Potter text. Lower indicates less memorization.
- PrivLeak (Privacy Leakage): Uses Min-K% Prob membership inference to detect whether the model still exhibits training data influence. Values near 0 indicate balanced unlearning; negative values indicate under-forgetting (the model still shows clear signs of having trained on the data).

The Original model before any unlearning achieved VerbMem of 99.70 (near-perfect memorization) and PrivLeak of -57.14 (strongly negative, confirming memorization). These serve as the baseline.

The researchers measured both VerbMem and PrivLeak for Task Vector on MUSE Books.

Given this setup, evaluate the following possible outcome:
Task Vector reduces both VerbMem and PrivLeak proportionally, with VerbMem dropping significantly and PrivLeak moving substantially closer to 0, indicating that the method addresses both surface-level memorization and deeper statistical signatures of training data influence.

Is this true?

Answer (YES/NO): NO